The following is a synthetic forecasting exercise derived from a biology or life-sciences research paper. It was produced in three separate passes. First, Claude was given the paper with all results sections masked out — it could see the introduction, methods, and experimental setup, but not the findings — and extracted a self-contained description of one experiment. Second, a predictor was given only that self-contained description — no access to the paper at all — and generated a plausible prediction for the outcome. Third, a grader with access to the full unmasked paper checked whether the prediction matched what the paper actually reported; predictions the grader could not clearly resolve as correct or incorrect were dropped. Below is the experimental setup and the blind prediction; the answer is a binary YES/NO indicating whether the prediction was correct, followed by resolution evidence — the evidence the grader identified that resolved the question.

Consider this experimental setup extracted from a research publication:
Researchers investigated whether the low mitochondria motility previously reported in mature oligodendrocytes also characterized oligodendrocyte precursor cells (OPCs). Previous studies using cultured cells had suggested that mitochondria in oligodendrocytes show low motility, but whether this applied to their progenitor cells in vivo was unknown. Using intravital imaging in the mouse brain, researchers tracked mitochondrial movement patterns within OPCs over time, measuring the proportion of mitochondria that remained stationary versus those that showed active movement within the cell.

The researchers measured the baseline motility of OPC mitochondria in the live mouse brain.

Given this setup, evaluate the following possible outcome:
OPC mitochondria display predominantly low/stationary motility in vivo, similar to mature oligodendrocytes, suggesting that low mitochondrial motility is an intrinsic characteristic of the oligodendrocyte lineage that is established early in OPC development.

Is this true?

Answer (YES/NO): NO